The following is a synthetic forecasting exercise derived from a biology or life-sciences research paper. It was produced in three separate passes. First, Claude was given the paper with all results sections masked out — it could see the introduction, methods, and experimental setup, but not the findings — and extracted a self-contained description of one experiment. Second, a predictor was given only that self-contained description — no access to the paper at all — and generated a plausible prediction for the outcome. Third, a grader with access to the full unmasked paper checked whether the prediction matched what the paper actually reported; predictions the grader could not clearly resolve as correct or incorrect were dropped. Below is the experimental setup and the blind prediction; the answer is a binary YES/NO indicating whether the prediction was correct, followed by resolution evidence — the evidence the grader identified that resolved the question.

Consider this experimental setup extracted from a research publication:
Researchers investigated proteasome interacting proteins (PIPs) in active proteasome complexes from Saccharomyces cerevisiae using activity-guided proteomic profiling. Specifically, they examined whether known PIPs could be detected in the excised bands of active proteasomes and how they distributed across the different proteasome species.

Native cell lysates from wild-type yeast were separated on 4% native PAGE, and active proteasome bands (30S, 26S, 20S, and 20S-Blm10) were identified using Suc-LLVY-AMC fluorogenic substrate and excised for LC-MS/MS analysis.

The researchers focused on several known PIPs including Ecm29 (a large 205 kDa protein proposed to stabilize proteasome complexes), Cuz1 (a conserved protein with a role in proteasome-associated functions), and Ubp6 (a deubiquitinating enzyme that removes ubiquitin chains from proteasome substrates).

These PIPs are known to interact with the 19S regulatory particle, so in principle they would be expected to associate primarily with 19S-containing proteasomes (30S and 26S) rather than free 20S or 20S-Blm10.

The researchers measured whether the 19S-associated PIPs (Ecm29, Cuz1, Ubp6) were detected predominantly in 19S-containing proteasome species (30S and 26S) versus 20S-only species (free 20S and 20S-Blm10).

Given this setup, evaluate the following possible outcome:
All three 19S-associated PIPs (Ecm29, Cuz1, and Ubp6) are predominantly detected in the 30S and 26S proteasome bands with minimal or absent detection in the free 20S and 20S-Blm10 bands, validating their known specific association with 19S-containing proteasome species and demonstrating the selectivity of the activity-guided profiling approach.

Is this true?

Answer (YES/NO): NO